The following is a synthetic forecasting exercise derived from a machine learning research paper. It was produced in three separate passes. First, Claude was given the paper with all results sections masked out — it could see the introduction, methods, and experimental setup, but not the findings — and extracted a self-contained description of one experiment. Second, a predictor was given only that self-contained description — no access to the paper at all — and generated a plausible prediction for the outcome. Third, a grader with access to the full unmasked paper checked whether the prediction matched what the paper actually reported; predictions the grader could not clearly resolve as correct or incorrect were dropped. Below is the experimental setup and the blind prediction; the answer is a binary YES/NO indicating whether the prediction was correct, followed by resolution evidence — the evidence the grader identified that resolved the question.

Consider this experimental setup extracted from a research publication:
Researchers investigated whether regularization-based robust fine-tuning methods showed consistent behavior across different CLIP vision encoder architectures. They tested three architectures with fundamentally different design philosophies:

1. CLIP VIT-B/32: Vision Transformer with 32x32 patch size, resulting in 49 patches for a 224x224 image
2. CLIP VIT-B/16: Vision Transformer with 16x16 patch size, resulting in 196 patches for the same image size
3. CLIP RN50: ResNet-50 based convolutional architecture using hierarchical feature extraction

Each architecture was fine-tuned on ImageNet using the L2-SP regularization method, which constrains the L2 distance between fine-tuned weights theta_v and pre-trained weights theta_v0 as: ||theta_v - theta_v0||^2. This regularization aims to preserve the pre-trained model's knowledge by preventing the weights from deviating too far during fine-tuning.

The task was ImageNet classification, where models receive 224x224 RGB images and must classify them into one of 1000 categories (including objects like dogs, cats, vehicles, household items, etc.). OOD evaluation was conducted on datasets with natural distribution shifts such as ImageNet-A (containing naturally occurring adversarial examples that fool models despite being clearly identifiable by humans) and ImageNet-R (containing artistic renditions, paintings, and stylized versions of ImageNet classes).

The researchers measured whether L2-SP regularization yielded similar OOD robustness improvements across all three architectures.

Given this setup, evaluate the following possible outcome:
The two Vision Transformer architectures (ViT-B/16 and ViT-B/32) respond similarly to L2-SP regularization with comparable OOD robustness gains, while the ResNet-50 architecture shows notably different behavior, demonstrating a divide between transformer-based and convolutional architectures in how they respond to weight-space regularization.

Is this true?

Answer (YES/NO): NO